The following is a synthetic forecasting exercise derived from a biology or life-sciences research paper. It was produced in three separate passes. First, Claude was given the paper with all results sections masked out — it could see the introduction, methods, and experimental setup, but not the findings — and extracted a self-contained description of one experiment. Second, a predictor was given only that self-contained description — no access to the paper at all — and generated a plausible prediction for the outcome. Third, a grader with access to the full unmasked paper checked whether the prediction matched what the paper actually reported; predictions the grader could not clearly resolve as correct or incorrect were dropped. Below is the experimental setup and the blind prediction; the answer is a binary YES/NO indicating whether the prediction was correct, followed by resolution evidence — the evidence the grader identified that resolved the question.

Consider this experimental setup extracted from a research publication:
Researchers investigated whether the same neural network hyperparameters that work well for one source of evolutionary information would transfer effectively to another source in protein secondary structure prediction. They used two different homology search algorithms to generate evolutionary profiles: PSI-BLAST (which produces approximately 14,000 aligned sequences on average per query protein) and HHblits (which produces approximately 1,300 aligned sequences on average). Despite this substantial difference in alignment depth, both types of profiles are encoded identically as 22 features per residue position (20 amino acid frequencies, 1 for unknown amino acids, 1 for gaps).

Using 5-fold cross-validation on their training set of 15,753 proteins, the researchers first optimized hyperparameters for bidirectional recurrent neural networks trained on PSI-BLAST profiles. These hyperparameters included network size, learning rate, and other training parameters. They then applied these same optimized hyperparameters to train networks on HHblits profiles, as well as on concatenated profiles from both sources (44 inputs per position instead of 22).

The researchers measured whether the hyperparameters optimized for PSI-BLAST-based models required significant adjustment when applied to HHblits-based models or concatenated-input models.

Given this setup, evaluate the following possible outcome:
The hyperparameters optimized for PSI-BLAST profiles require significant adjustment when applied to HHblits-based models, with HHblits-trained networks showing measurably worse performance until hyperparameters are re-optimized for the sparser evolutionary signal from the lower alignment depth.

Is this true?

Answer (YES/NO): NO